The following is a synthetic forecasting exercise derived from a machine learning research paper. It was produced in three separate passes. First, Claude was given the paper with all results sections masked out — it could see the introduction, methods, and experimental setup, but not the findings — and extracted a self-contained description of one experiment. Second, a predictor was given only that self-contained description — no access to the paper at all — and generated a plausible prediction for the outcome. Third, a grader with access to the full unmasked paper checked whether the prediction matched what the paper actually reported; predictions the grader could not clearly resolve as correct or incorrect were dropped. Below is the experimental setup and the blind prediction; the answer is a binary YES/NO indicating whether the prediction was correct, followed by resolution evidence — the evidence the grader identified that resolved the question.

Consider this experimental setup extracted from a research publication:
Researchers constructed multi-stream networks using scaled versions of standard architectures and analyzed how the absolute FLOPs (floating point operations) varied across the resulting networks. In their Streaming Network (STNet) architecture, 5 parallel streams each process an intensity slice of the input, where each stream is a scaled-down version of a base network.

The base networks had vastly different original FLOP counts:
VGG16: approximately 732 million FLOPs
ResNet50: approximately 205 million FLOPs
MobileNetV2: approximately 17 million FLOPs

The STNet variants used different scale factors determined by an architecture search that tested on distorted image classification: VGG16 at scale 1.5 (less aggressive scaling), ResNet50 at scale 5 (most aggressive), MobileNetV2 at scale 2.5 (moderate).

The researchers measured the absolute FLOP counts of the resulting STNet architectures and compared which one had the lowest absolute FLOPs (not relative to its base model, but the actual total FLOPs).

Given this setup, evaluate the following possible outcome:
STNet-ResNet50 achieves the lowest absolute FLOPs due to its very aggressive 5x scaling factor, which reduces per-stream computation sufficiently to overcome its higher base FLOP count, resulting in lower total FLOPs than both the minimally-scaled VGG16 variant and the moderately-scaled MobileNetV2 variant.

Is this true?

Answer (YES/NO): NO